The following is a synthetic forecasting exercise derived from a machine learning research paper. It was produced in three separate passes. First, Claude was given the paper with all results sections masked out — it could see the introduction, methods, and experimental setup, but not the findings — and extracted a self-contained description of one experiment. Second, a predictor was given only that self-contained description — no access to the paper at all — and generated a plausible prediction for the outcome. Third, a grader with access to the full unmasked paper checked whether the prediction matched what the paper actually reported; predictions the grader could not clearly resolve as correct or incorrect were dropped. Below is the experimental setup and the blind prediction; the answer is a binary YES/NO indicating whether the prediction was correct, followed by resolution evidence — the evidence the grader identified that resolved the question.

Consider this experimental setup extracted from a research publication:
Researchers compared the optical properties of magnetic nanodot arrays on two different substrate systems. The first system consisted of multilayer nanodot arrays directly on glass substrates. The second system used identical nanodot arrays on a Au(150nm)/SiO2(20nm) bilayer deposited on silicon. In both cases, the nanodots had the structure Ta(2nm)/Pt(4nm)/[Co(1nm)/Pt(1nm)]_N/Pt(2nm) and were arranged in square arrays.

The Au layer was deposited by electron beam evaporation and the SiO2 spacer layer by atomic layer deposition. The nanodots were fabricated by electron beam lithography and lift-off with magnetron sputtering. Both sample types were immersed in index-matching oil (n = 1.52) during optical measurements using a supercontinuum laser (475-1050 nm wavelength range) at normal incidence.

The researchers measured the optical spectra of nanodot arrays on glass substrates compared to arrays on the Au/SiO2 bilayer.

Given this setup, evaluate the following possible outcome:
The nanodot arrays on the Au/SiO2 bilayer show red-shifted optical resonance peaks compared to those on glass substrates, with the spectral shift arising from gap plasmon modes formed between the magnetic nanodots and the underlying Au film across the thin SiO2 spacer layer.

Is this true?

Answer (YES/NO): NO